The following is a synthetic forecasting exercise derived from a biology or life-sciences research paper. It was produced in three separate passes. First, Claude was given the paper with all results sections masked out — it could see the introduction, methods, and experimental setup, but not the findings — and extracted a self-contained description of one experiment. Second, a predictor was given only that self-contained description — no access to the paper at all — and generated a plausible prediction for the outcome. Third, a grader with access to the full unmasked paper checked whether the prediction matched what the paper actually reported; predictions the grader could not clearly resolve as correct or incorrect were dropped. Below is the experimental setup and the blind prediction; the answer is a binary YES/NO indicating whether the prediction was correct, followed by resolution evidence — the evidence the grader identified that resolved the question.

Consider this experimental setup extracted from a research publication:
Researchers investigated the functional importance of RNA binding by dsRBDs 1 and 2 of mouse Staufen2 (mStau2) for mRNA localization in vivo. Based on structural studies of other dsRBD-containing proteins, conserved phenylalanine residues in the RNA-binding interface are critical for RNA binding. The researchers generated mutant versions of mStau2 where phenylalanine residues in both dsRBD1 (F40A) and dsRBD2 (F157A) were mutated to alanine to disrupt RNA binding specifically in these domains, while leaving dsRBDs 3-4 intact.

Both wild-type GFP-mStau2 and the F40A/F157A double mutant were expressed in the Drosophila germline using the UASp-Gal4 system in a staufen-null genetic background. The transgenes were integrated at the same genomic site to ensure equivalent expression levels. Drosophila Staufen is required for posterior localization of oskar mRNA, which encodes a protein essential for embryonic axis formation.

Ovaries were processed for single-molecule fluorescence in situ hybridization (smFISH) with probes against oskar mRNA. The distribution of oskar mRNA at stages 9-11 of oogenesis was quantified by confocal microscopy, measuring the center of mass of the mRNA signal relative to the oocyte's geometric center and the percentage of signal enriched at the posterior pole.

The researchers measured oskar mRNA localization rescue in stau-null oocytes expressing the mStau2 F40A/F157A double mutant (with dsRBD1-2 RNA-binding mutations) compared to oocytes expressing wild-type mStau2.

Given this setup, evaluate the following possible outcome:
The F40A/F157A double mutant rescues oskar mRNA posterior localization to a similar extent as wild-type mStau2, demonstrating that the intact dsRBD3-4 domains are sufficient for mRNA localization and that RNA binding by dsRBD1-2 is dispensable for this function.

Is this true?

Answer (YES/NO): NO